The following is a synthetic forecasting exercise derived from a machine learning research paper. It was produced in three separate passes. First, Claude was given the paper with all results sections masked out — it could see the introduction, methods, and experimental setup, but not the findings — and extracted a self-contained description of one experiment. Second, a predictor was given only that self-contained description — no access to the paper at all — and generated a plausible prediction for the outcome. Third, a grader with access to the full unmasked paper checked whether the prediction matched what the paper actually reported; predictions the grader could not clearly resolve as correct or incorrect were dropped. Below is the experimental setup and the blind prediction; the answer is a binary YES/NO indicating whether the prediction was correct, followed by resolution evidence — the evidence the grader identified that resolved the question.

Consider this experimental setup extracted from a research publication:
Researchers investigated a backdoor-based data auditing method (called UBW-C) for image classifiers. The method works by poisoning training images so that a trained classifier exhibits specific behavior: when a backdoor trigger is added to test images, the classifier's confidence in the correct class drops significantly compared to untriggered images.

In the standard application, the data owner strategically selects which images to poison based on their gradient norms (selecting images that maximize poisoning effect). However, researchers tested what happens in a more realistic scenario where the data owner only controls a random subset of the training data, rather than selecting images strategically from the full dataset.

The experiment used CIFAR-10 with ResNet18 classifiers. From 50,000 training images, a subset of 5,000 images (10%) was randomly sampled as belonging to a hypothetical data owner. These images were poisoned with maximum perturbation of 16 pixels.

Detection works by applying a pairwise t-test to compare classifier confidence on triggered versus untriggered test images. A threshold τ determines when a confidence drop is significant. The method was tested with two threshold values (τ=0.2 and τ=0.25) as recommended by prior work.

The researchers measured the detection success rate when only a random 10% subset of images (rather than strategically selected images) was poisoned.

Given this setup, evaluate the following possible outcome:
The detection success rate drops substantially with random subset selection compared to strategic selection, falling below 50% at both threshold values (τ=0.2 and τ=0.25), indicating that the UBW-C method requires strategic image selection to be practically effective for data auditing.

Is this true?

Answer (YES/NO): NO